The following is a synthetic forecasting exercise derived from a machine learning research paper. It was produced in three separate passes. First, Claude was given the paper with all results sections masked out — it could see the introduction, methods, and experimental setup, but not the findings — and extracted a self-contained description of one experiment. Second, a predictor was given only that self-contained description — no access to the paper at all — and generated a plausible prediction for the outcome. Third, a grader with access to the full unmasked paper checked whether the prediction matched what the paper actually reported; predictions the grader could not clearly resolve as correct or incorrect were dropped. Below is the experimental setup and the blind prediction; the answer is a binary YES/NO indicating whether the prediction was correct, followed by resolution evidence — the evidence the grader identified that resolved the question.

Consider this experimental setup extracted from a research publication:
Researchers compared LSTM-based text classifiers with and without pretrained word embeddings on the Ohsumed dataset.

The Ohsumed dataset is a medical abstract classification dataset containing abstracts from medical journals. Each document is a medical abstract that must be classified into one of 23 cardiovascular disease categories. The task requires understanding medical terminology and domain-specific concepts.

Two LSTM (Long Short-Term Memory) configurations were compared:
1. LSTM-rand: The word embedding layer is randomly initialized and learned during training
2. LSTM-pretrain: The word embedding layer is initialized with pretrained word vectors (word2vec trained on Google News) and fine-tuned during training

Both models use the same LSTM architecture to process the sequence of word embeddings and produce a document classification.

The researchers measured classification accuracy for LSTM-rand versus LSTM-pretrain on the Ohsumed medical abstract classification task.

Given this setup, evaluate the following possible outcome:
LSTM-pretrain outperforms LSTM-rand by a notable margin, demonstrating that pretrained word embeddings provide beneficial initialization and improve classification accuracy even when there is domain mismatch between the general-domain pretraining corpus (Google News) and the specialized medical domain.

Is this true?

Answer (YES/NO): YES